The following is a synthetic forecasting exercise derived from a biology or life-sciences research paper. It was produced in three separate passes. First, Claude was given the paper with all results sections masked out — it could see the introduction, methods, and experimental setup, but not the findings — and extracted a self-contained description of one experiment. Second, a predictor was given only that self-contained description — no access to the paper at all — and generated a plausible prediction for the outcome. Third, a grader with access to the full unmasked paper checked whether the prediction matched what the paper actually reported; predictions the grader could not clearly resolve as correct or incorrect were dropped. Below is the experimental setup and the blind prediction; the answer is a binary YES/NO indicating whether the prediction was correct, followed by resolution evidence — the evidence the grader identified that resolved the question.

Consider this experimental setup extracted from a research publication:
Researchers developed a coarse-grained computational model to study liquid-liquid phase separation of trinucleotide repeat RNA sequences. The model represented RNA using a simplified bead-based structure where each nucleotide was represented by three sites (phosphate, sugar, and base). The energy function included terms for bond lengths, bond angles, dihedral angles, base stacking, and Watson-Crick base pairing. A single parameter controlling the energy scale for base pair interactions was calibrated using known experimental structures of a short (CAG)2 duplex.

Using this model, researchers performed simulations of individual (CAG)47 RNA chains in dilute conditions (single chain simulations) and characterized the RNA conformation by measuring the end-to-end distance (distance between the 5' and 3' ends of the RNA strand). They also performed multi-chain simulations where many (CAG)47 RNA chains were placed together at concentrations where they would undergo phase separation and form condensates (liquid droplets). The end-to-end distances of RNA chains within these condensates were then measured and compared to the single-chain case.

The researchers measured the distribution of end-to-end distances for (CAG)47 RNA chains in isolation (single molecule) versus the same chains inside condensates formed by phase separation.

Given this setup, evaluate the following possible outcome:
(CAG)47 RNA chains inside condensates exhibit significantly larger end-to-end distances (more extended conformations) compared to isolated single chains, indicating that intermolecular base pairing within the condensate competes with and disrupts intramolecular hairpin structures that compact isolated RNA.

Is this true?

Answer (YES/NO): YES